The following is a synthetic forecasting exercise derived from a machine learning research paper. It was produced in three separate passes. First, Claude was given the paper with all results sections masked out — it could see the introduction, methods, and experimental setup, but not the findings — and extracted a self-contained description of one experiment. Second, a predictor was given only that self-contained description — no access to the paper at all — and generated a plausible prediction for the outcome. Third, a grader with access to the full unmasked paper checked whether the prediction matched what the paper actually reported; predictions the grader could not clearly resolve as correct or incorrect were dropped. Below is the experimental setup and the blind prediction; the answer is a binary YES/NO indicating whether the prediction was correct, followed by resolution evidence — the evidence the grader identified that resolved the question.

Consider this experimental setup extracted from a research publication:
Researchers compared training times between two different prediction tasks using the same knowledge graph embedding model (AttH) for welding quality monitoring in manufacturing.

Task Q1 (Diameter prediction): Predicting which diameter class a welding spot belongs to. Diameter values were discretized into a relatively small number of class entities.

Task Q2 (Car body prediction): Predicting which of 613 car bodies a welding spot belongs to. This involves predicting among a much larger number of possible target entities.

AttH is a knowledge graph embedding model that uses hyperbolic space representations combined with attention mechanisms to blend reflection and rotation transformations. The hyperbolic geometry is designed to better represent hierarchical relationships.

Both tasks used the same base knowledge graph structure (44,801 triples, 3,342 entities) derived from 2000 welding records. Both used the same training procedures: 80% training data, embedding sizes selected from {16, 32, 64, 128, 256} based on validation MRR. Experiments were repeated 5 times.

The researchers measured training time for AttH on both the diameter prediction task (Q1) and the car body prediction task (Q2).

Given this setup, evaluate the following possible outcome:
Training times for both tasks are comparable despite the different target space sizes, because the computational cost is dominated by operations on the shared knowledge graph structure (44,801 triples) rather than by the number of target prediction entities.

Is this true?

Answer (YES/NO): NO